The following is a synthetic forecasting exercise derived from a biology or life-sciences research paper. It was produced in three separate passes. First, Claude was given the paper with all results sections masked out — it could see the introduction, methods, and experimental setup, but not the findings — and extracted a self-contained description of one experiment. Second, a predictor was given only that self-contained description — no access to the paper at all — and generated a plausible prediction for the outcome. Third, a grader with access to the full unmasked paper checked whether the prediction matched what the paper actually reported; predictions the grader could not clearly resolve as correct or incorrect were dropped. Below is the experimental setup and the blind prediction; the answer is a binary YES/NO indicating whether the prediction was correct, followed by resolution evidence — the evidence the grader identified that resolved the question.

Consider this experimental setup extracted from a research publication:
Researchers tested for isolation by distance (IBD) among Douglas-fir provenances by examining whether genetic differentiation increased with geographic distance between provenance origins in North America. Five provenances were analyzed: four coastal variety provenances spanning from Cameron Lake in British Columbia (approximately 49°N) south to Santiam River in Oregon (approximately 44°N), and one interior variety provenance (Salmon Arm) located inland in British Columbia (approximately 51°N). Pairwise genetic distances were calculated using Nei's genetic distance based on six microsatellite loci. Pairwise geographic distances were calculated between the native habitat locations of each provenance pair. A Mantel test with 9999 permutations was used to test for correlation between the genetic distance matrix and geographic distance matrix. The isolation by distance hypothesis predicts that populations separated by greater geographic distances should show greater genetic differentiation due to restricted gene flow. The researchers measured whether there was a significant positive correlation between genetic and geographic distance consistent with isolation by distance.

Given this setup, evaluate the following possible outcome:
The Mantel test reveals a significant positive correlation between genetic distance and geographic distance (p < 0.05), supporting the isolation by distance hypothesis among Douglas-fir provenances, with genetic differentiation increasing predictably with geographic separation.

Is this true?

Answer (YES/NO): YES